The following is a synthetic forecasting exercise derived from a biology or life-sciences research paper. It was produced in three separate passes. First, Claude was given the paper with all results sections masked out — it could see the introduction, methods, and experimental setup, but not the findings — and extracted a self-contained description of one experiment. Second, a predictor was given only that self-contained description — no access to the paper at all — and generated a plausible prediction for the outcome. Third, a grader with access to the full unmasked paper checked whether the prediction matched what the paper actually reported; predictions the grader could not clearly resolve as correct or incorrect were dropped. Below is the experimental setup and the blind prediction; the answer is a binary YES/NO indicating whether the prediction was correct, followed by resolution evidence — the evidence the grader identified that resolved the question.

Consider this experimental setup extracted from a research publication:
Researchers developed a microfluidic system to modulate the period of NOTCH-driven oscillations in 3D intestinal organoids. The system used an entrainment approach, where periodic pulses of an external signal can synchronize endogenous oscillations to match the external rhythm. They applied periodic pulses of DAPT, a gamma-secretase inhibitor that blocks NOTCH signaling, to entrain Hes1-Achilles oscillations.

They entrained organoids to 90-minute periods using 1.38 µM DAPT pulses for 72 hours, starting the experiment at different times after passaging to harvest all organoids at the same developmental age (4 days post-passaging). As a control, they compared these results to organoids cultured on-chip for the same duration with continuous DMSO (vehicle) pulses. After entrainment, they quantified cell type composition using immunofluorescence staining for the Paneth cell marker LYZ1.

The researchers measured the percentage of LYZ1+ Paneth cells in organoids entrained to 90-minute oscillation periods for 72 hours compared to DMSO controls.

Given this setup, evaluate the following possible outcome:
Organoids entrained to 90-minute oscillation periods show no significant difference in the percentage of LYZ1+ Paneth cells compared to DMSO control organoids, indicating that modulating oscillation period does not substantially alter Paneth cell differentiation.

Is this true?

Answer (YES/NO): NO